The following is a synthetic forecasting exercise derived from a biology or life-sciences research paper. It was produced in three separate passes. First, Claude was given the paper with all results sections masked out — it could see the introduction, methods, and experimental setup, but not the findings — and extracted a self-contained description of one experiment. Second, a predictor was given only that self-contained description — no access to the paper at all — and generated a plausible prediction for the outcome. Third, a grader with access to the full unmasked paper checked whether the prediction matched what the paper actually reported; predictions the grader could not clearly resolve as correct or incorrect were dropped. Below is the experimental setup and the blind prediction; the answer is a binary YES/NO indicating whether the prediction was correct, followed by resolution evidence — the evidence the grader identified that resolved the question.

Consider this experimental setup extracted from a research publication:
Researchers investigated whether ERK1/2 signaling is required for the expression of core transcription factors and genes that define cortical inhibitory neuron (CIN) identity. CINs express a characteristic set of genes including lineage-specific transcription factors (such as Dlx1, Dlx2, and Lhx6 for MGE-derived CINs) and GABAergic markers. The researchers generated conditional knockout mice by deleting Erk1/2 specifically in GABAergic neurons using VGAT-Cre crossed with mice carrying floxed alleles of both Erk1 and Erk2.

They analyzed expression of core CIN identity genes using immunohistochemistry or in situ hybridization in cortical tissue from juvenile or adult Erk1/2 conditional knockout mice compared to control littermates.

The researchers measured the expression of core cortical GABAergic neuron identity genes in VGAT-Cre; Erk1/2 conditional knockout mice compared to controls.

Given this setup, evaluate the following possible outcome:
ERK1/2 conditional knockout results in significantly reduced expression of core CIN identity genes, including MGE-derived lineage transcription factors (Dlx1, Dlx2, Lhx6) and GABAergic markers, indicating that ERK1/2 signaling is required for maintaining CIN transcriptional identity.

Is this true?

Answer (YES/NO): NO